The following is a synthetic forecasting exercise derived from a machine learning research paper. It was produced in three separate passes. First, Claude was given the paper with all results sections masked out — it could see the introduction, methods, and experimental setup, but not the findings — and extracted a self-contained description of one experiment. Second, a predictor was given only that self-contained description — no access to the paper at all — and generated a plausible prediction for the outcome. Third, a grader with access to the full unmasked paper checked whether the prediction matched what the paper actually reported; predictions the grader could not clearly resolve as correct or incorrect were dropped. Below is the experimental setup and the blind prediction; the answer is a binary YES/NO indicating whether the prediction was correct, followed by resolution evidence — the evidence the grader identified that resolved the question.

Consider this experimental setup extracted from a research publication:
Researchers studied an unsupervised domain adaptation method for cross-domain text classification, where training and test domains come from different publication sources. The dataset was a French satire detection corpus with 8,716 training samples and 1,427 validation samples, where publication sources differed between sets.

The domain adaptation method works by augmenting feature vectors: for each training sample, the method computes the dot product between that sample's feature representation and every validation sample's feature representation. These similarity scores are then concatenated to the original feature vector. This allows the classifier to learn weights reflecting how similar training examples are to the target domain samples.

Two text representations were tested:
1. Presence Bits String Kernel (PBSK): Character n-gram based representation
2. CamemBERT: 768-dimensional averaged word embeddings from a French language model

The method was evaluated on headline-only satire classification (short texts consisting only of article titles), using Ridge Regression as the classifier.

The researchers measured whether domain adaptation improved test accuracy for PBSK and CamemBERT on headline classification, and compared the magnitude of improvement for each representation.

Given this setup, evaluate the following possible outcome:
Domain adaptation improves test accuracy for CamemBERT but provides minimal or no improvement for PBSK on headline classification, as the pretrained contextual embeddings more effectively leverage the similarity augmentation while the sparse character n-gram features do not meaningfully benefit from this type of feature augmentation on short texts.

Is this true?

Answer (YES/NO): YES